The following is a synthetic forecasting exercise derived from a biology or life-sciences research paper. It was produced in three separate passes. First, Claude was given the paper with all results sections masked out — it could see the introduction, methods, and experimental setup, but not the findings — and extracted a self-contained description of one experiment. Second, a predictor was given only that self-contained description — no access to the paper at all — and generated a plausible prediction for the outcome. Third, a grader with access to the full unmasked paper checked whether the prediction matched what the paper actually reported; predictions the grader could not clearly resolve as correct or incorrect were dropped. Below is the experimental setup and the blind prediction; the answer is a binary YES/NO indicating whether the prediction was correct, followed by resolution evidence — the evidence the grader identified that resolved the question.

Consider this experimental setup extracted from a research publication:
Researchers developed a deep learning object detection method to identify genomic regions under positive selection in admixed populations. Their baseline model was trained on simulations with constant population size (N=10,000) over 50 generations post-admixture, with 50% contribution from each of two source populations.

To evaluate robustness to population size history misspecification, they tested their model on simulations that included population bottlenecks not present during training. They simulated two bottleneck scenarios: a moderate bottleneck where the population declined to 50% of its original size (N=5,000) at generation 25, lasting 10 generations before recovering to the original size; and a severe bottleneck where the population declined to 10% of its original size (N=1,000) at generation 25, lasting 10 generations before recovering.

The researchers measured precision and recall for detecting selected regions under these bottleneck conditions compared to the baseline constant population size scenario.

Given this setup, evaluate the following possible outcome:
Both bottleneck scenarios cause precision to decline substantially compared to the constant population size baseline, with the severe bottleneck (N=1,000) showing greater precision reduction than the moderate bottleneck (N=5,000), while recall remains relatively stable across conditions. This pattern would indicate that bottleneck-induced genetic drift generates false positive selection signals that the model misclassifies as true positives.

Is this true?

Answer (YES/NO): NO